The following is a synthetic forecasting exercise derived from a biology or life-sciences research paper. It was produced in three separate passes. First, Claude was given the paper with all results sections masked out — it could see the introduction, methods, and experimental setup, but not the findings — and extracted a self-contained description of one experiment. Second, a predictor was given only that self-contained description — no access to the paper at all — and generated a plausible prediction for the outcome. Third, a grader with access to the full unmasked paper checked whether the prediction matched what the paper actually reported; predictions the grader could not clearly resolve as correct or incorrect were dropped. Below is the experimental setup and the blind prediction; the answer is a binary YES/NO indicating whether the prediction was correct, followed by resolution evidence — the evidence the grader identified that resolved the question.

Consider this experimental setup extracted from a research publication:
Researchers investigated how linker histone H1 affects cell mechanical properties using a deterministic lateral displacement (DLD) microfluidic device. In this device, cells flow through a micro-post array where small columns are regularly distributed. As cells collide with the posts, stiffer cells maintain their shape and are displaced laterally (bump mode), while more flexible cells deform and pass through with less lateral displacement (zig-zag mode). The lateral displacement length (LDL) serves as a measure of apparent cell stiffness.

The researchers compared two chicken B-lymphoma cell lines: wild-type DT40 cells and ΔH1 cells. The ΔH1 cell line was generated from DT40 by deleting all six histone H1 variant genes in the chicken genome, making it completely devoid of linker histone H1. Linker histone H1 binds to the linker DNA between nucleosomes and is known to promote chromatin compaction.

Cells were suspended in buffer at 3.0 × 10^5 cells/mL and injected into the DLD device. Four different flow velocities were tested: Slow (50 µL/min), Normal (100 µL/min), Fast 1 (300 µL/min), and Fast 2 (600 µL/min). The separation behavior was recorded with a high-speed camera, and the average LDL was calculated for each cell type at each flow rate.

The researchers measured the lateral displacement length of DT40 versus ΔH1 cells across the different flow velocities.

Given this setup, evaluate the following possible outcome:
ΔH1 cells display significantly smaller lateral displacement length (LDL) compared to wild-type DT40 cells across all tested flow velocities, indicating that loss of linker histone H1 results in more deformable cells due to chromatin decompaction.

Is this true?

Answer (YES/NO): YES